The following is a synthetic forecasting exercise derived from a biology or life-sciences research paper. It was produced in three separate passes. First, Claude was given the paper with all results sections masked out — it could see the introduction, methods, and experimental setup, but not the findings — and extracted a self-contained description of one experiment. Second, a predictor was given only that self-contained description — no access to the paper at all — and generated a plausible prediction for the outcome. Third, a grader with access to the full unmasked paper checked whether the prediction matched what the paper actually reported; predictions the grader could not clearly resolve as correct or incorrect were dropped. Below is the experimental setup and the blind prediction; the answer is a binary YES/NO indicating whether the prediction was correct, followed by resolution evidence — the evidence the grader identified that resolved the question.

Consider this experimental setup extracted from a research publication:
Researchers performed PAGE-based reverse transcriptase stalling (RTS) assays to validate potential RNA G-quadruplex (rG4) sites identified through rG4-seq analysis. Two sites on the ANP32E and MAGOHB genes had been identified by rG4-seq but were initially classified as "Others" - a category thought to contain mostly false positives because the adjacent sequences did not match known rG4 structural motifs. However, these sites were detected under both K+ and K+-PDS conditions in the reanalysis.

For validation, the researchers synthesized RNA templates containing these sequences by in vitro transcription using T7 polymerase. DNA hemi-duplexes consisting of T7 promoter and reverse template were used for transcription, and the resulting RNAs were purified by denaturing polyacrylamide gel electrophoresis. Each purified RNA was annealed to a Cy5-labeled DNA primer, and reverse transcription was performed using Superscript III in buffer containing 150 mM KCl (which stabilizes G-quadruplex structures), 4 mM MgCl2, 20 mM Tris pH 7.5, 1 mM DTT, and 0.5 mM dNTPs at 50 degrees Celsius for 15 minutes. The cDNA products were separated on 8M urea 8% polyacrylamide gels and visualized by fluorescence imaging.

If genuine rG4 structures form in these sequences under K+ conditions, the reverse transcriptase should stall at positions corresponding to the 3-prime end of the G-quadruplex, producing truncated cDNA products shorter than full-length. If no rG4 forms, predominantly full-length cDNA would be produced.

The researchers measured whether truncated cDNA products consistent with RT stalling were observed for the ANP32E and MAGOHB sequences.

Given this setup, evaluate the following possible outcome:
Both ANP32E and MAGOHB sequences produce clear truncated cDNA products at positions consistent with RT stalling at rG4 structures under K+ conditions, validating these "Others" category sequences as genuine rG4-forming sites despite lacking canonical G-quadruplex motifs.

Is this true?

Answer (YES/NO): YES